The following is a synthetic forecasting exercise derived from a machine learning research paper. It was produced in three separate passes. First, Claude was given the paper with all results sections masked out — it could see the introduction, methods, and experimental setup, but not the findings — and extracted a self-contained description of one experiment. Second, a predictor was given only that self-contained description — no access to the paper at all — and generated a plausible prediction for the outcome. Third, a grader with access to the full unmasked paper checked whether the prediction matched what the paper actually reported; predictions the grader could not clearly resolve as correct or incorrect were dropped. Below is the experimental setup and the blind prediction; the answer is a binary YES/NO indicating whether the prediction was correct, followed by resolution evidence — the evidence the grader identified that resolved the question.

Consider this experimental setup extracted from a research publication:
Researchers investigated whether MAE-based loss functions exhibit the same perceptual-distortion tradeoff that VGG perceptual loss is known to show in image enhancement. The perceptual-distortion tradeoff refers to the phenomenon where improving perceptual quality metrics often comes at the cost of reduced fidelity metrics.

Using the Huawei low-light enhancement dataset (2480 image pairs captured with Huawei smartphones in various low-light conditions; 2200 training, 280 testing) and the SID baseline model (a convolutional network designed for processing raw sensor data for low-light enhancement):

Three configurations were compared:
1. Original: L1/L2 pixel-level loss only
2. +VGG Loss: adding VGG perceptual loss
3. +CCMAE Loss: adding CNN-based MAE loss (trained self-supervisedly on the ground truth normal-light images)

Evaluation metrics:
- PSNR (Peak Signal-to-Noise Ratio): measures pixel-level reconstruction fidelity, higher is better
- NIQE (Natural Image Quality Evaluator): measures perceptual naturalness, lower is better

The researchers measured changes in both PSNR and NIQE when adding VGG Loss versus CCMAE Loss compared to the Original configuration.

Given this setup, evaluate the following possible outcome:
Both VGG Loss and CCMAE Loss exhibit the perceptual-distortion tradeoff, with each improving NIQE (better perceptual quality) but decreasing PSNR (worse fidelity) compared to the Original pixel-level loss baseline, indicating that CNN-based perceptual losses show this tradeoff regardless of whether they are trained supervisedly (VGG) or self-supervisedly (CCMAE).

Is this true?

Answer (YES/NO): NO